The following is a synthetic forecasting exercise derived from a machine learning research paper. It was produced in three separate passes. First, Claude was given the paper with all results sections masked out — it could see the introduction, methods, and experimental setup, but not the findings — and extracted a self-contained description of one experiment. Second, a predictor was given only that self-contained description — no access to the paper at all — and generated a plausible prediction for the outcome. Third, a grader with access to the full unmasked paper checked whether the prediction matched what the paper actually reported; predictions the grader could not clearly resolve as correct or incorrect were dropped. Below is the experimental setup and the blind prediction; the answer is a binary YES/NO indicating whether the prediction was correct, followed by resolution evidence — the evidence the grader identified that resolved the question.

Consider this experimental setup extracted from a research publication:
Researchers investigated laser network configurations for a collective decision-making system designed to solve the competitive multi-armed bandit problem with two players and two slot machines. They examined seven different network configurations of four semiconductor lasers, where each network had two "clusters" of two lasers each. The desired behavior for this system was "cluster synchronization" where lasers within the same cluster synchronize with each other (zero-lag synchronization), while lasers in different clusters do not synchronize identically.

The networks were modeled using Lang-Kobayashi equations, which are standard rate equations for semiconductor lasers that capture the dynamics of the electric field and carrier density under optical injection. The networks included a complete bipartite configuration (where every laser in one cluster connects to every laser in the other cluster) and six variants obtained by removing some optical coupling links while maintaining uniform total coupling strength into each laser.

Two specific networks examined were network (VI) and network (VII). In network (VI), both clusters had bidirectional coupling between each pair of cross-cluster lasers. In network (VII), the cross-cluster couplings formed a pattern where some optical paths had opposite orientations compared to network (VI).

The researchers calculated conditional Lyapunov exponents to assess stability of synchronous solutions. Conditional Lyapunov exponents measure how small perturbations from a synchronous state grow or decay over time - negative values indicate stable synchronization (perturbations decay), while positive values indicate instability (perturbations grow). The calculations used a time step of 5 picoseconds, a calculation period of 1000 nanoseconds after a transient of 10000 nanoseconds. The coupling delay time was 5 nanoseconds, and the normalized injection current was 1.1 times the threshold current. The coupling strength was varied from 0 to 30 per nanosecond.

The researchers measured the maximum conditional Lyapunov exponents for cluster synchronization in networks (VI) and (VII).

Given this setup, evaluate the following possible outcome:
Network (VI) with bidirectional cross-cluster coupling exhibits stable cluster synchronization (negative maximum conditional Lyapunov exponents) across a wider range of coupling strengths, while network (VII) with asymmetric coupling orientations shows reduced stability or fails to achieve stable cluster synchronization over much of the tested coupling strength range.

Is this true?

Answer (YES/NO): NO